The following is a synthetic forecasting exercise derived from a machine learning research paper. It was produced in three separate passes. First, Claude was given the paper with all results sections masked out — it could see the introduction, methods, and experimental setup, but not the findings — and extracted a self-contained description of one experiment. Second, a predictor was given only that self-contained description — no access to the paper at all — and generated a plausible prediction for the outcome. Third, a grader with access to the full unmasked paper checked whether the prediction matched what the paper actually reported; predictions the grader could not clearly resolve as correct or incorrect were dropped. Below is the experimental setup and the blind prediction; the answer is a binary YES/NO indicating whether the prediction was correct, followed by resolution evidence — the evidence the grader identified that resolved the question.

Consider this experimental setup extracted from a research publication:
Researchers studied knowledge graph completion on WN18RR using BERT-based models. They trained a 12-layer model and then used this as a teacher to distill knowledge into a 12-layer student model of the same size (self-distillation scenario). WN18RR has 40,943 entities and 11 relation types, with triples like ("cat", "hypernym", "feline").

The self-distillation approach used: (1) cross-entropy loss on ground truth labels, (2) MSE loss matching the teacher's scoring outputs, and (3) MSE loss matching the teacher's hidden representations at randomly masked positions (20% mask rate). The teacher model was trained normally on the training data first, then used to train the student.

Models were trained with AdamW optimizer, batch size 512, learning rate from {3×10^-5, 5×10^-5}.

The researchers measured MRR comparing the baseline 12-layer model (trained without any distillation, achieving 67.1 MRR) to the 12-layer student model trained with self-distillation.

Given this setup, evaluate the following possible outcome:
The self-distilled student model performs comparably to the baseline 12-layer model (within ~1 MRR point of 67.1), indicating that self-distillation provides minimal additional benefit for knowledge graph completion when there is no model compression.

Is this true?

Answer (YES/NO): NO